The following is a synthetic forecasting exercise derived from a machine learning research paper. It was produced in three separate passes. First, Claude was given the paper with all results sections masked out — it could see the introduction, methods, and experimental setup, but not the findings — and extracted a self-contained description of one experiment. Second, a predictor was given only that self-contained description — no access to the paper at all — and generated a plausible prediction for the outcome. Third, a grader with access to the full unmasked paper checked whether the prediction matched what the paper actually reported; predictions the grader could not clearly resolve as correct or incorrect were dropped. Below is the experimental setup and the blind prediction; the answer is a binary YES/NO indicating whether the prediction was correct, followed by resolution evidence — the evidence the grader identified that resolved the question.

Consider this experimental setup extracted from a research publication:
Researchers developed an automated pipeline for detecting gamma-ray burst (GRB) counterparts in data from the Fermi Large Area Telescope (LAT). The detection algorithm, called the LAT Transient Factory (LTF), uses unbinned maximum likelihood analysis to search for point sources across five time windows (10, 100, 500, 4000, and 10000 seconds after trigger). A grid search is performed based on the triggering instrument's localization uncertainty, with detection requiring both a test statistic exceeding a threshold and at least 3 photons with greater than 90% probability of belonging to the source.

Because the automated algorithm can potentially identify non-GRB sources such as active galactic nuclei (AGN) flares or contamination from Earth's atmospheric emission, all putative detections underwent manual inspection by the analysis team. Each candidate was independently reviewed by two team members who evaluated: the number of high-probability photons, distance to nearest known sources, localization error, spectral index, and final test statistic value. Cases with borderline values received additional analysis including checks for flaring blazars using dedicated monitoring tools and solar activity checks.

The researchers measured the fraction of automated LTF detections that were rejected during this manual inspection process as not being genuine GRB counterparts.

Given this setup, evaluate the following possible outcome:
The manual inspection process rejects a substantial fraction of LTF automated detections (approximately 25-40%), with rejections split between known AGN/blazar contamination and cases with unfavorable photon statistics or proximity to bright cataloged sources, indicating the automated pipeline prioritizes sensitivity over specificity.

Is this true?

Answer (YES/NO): NO